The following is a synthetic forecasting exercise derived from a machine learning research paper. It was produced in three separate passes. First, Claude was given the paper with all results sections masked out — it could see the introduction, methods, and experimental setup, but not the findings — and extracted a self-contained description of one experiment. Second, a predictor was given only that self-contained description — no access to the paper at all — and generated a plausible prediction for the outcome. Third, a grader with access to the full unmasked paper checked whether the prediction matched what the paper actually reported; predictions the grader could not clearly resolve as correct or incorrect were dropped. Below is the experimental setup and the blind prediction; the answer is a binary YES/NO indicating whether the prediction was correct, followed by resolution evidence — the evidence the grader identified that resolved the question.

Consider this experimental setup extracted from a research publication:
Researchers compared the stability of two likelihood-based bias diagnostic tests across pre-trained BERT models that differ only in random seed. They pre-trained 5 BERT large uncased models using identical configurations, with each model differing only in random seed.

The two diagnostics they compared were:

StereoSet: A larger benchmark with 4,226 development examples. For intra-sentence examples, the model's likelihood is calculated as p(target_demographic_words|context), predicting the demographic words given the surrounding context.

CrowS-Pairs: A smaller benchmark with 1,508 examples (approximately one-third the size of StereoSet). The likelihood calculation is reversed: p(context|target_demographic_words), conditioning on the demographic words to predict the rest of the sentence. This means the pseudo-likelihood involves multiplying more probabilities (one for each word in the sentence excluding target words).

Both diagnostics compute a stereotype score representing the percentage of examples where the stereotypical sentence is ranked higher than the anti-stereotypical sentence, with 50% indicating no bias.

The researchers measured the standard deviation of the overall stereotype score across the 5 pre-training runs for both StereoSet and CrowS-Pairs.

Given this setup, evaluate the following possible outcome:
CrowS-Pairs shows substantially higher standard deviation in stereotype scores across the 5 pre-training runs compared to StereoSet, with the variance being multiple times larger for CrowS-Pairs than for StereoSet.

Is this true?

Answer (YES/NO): YES